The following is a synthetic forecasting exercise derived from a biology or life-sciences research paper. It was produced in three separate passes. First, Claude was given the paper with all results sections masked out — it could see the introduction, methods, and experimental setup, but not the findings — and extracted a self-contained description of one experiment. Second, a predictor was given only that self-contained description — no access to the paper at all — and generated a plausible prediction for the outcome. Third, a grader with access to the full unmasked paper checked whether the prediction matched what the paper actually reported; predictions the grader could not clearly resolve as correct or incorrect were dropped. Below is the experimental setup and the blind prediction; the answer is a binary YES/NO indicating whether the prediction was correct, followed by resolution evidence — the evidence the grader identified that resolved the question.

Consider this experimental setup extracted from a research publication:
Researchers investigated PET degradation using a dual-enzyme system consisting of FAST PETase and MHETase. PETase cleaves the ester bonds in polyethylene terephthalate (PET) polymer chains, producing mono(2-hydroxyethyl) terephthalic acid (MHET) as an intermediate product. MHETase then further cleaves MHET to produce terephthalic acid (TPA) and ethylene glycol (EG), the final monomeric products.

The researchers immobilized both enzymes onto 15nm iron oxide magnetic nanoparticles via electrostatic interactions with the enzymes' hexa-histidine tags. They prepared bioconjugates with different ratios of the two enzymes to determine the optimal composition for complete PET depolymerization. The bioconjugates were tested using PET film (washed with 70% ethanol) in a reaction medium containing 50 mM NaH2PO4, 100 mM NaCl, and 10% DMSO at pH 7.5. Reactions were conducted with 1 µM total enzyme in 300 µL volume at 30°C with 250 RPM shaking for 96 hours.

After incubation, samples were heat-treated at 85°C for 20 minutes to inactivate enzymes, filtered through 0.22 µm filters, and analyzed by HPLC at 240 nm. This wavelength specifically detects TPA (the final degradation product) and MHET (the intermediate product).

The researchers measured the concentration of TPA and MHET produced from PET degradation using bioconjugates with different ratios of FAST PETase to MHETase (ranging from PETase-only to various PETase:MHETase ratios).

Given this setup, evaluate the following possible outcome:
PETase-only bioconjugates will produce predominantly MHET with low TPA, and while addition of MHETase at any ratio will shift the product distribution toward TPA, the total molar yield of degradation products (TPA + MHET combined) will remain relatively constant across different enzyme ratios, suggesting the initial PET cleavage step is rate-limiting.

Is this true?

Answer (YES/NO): NO